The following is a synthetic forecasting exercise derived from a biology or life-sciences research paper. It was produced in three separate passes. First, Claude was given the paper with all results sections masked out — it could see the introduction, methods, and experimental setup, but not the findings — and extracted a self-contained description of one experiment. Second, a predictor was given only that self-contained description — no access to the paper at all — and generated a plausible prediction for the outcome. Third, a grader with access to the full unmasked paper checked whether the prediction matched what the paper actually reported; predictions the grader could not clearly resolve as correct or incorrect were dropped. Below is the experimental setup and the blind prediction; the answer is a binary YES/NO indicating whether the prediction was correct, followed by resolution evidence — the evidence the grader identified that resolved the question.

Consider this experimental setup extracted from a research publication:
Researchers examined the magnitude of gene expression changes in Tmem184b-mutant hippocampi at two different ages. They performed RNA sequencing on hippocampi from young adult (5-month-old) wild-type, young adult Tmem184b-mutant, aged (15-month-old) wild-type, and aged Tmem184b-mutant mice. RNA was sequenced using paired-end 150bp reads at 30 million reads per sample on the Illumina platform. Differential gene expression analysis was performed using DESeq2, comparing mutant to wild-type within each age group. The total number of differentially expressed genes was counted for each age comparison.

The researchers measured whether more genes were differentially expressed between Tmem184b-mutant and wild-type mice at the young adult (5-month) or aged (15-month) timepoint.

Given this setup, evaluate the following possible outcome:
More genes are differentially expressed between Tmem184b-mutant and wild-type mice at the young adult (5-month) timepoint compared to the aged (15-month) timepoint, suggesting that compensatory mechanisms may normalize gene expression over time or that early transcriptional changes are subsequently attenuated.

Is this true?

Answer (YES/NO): NO